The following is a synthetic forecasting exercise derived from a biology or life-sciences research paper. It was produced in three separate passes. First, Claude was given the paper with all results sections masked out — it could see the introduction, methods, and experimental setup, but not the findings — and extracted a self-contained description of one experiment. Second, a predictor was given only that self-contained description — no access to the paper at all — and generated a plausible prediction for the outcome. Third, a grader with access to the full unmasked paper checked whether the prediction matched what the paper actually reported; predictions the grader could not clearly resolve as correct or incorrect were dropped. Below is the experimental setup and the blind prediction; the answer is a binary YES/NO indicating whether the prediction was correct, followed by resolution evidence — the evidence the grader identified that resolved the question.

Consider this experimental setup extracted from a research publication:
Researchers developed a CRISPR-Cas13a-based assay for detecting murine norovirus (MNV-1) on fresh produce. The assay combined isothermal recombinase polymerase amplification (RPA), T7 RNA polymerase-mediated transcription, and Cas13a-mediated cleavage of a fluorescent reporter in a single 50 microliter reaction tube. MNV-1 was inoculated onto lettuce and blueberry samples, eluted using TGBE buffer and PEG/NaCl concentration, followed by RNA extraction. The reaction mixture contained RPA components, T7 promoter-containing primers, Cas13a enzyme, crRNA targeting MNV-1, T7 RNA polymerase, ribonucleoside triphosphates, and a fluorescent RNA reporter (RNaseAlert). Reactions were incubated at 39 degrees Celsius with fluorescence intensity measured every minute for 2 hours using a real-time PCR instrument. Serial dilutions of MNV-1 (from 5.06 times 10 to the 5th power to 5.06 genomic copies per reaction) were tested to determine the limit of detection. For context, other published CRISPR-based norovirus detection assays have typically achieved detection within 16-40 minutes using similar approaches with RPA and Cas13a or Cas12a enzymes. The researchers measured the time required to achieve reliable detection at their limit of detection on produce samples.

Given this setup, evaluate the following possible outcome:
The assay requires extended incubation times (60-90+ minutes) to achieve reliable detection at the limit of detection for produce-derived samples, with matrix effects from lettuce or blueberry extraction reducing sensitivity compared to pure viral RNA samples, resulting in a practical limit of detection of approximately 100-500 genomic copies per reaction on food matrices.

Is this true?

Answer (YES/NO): NO